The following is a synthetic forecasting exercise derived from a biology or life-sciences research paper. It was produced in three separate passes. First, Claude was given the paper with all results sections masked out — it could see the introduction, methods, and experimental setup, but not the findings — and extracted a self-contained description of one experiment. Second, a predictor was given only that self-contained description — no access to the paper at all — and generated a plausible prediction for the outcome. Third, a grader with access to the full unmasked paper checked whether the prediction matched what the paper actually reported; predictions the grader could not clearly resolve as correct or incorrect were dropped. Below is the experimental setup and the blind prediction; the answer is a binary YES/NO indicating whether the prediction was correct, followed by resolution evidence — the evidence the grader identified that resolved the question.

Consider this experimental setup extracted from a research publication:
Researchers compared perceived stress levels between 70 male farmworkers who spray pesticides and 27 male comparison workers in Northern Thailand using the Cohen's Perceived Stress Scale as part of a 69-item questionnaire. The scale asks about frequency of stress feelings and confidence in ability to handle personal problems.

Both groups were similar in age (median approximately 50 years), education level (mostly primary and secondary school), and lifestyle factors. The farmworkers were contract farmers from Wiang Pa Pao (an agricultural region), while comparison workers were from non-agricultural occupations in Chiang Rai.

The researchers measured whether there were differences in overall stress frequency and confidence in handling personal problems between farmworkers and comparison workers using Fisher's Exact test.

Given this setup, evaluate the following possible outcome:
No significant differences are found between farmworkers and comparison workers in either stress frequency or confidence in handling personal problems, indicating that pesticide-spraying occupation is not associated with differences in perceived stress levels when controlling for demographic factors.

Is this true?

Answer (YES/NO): NO